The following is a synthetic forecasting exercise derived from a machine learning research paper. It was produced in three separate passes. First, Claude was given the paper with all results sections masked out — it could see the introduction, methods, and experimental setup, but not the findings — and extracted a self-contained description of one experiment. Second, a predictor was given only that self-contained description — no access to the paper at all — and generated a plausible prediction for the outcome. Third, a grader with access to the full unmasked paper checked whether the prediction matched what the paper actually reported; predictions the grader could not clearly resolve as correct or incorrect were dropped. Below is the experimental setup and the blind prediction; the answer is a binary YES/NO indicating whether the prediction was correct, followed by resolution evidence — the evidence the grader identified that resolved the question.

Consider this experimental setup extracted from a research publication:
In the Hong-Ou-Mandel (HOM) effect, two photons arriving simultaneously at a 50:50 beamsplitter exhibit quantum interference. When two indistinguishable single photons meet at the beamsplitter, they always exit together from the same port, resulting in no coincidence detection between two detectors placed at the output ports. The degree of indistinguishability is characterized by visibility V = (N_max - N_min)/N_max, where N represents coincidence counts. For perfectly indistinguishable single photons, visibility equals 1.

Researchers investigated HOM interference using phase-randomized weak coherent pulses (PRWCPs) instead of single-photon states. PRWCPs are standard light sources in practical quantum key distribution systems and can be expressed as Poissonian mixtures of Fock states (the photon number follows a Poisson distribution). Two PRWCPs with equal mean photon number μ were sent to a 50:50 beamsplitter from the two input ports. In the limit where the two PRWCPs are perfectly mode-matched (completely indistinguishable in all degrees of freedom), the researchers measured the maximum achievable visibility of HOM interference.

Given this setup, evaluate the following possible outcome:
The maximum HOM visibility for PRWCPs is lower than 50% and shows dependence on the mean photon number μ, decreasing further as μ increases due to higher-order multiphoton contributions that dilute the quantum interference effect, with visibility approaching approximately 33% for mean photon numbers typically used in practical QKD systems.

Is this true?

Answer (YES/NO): NO